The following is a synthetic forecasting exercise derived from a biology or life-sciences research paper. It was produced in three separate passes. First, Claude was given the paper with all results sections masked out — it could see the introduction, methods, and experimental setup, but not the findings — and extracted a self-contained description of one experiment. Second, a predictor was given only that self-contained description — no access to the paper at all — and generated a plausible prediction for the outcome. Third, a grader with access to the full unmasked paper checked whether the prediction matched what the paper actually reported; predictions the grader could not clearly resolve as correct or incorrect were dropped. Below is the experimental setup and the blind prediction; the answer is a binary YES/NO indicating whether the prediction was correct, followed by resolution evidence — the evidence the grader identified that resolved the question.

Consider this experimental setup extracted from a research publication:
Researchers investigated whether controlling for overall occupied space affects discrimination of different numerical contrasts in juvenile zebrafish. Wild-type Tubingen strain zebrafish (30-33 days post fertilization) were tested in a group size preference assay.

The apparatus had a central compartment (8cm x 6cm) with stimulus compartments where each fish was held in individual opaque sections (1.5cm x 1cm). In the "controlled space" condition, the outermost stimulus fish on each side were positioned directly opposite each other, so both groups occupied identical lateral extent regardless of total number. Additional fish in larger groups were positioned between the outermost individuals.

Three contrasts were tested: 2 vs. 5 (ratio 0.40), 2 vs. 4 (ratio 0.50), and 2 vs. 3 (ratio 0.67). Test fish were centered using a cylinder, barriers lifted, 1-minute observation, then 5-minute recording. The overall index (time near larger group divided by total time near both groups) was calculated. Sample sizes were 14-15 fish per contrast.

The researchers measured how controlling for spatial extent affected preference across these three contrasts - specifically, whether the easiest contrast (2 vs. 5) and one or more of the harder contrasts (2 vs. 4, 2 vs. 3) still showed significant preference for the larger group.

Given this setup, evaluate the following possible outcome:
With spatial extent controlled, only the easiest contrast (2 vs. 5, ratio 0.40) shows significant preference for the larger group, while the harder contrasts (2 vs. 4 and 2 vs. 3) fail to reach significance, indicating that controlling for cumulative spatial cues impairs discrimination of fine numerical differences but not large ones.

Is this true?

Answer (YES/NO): NO